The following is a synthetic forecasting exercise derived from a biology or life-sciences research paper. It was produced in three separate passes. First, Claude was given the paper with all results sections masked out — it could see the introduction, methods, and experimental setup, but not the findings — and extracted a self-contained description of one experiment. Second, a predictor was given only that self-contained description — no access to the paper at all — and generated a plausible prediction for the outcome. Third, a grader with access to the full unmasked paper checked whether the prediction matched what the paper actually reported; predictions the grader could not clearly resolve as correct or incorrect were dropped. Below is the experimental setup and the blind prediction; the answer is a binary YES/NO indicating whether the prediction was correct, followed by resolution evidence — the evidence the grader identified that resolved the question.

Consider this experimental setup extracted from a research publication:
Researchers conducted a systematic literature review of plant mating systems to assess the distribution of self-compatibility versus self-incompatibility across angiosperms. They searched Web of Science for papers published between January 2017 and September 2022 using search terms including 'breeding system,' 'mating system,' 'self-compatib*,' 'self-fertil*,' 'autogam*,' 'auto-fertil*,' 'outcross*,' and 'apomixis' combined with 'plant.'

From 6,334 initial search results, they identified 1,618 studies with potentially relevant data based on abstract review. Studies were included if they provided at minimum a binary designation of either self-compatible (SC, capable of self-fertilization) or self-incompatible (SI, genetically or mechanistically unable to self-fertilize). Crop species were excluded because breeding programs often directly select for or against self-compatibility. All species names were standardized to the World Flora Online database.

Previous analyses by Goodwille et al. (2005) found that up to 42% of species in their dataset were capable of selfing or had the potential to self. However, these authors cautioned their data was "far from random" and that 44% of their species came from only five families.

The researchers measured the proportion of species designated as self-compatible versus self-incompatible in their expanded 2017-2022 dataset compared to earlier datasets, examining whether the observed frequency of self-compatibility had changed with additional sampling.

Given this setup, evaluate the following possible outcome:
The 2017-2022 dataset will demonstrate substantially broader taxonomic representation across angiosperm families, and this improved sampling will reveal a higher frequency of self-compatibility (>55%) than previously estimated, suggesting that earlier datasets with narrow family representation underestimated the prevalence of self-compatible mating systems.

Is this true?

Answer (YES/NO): NO